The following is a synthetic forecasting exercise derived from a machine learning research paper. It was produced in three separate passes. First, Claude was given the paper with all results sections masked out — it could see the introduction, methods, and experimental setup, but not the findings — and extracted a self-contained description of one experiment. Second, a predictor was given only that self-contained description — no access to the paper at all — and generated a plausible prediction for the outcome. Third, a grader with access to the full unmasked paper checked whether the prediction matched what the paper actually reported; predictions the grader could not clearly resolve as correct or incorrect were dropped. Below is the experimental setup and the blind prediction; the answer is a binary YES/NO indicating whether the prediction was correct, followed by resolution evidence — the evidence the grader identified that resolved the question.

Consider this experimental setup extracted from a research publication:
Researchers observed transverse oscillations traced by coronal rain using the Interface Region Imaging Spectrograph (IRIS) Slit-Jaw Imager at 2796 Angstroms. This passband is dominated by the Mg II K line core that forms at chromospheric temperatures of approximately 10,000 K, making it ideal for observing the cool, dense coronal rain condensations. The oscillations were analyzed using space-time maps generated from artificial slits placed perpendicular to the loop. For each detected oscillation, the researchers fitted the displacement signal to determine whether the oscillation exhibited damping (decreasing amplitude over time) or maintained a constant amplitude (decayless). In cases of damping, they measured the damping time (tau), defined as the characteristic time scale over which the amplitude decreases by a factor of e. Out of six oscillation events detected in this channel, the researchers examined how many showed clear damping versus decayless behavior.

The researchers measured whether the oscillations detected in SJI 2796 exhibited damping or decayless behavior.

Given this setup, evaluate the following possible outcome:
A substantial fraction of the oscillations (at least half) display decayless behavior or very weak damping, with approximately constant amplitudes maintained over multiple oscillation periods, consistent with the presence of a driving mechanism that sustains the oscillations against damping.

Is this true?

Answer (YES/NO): YES